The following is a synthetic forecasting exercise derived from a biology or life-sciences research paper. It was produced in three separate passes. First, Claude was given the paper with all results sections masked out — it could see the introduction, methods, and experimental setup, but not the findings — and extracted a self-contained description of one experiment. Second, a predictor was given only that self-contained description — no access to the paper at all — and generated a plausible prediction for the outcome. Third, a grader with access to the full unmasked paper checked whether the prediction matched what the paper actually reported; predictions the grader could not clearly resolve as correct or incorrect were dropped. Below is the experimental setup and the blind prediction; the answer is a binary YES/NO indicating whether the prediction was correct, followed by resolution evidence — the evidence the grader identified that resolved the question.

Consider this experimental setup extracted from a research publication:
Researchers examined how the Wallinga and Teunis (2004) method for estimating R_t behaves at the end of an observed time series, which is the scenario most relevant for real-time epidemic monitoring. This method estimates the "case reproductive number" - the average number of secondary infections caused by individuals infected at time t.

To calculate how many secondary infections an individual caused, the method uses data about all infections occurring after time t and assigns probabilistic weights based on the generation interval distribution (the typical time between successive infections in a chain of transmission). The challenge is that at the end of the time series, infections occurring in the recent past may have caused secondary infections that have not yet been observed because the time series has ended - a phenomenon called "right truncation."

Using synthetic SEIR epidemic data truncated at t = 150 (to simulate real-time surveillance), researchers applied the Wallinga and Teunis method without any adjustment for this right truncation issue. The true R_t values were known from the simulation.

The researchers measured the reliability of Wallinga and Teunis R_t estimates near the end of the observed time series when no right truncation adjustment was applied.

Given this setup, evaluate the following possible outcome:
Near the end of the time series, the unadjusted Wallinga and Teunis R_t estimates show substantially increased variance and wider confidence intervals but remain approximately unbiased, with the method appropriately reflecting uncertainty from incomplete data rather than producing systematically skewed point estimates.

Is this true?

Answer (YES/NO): NO